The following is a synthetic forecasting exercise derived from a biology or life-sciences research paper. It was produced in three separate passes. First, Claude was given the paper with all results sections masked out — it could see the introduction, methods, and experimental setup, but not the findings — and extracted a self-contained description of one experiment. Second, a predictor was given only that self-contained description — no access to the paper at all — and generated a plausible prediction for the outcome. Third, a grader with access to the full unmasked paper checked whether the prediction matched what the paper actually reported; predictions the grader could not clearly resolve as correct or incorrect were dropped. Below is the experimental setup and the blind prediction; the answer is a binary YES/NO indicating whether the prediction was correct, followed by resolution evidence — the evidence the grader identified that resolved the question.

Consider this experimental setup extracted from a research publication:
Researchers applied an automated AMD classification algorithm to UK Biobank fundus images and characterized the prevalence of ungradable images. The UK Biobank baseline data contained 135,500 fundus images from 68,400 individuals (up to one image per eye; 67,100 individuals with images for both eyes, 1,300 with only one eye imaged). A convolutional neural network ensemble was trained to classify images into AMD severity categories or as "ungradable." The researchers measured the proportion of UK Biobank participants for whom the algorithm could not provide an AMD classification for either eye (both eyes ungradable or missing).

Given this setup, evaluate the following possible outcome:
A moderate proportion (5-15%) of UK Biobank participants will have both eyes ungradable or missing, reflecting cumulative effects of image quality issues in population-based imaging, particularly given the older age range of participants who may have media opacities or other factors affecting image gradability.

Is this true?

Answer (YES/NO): YES